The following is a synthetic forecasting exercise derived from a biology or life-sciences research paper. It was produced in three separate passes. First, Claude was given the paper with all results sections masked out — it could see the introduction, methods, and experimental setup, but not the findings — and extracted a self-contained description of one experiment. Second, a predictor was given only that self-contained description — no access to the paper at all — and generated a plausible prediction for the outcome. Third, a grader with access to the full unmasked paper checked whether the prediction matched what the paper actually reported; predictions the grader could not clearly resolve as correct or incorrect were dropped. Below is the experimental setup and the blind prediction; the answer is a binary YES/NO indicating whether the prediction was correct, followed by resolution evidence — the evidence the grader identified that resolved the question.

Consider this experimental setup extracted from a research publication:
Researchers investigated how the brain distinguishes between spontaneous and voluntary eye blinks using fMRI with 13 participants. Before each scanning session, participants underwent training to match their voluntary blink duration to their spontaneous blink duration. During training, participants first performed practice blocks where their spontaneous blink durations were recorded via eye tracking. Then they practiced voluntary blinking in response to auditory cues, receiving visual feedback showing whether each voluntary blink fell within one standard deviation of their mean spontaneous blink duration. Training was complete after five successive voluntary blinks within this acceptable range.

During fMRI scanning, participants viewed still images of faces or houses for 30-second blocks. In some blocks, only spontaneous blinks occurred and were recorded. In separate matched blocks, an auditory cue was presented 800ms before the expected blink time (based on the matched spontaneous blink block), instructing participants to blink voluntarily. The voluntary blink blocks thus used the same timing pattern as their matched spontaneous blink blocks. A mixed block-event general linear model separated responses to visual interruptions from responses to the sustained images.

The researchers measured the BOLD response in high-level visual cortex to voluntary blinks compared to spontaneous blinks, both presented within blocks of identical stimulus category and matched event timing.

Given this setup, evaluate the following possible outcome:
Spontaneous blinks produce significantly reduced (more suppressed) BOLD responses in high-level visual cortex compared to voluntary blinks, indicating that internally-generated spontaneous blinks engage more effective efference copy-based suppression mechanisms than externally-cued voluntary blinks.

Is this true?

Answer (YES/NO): NO